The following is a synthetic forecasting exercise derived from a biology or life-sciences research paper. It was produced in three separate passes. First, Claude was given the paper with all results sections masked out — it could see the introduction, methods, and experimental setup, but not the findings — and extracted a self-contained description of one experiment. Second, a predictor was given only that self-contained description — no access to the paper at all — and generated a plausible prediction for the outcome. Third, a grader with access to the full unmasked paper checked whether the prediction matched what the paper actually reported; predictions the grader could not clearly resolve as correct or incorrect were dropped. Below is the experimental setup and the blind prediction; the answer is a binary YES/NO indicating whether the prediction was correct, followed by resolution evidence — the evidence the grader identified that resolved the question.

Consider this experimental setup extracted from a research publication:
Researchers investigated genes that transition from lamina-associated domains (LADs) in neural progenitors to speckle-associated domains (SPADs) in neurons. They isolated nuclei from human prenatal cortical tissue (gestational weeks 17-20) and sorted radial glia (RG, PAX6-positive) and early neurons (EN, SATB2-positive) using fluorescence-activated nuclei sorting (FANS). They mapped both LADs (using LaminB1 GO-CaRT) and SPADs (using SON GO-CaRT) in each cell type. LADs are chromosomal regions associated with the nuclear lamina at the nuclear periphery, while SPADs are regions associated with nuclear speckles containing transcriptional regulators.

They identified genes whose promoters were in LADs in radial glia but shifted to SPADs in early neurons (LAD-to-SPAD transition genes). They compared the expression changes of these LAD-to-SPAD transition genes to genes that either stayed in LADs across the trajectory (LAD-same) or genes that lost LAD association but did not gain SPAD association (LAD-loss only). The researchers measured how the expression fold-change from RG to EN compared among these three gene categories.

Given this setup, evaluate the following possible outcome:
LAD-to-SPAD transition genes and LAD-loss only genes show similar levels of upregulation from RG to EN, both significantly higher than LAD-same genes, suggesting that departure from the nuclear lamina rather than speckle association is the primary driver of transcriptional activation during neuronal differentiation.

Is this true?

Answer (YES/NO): NO